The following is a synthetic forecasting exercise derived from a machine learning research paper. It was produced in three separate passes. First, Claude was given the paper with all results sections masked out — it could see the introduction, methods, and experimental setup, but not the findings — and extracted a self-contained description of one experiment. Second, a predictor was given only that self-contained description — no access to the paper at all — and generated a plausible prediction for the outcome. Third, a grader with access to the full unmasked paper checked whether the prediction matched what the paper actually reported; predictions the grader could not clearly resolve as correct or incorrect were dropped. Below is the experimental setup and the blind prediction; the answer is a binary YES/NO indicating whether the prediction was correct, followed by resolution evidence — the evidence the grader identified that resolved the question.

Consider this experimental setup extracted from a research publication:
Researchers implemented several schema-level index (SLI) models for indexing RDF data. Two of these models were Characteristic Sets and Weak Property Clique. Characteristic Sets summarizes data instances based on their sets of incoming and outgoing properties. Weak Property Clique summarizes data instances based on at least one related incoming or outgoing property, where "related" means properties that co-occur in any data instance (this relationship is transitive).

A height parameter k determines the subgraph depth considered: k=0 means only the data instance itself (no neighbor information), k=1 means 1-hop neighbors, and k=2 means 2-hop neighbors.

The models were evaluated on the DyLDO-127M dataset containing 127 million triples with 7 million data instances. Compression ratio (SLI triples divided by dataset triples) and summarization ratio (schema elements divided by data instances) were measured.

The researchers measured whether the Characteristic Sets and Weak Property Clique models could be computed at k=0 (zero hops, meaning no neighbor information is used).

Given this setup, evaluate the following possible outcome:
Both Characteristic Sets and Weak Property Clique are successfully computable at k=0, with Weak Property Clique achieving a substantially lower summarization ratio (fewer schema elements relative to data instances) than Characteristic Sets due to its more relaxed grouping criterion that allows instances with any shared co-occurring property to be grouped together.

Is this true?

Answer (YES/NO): NO